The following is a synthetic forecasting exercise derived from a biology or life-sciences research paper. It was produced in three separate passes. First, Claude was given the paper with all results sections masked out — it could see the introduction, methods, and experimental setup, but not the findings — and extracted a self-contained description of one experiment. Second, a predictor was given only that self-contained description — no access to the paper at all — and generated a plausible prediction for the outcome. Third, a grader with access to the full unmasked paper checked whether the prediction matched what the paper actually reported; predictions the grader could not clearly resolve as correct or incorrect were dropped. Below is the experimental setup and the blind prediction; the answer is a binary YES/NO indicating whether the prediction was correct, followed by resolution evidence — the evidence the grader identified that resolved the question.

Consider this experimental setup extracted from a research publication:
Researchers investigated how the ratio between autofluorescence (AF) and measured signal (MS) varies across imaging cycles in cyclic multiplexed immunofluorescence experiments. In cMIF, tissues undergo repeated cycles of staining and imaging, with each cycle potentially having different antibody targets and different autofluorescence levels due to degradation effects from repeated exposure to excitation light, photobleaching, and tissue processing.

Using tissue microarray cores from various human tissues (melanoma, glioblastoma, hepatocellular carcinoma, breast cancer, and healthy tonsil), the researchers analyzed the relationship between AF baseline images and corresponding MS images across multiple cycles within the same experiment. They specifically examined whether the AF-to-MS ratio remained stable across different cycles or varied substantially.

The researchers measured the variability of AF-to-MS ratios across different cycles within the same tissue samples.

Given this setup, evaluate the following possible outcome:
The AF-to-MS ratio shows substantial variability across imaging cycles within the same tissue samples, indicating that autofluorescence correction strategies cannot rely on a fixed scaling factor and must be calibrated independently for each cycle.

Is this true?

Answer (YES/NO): YES